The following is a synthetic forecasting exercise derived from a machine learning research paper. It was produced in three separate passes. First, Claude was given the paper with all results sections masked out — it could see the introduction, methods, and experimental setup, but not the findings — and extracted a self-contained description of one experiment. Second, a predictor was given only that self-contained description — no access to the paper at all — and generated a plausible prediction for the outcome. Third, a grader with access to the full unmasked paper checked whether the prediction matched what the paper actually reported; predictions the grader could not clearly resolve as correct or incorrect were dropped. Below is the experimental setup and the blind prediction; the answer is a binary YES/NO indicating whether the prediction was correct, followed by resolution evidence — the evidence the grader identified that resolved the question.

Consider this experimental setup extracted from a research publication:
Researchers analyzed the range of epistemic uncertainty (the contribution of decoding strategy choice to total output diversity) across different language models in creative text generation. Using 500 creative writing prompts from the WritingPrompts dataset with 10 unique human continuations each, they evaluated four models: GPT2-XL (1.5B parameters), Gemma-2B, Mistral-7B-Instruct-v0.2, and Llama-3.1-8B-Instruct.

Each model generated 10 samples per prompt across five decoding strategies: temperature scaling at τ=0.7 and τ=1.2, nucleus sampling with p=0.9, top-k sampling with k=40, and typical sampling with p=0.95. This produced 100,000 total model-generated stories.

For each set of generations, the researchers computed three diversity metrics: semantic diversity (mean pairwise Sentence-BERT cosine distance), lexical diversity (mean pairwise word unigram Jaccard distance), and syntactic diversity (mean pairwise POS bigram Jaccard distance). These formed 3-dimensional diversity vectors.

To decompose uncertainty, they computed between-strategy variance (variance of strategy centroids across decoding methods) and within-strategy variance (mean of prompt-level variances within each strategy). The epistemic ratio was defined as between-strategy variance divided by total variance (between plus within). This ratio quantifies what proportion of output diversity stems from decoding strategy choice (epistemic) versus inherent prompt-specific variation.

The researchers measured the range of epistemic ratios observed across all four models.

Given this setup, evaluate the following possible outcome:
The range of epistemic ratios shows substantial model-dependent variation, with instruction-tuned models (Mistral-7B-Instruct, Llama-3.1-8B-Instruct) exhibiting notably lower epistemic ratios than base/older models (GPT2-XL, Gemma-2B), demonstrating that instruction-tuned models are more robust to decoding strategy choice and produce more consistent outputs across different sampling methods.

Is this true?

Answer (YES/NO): YES